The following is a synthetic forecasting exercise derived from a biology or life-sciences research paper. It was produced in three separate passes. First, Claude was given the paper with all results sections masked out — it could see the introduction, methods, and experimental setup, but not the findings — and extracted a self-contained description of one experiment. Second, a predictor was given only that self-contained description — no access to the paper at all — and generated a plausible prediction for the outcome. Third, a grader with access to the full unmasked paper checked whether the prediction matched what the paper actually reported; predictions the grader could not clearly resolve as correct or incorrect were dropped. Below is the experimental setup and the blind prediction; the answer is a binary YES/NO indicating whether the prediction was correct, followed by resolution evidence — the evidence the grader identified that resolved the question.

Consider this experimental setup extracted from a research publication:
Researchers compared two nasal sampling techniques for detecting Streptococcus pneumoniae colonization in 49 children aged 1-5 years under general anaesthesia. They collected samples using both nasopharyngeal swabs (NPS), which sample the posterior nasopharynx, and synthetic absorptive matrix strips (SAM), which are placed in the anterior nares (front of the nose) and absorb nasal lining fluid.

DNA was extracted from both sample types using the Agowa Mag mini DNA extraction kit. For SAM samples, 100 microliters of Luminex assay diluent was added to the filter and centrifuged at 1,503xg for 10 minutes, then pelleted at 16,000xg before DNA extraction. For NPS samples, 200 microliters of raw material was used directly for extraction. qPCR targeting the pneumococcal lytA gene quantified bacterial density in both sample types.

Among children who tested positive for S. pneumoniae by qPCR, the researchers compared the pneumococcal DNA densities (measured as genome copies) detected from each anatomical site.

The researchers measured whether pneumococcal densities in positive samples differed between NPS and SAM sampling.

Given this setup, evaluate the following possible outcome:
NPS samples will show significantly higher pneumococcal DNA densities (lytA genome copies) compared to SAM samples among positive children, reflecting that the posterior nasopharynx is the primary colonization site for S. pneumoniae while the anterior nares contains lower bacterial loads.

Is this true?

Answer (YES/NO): YES